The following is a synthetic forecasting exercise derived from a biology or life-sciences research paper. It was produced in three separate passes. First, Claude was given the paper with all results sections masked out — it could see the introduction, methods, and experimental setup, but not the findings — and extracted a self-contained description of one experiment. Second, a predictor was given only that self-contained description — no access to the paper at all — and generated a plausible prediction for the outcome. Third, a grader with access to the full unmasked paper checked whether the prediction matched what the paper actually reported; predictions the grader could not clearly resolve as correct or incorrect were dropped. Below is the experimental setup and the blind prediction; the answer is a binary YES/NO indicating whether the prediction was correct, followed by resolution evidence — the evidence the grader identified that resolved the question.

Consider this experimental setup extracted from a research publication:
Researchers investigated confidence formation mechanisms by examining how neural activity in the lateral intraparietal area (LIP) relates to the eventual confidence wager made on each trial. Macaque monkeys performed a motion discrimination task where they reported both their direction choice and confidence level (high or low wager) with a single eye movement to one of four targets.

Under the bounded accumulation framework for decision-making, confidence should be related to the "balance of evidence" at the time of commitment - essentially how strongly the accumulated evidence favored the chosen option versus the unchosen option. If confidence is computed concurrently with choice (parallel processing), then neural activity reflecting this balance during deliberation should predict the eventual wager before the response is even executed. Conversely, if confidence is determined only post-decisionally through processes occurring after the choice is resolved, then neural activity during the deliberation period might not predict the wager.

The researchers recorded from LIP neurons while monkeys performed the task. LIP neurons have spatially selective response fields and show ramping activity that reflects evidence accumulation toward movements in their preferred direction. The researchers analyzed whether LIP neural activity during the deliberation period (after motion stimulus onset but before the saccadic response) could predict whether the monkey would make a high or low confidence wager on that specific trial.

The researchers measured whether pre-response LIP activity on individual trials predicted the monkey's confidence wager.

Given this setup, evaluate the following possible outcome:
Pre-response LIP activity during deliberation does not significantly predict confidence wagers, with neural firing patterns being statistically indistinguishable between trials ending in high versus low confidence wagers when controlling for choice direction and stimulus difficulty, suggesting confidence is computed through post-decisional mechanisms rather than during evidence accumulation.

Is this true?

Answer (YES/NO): NO